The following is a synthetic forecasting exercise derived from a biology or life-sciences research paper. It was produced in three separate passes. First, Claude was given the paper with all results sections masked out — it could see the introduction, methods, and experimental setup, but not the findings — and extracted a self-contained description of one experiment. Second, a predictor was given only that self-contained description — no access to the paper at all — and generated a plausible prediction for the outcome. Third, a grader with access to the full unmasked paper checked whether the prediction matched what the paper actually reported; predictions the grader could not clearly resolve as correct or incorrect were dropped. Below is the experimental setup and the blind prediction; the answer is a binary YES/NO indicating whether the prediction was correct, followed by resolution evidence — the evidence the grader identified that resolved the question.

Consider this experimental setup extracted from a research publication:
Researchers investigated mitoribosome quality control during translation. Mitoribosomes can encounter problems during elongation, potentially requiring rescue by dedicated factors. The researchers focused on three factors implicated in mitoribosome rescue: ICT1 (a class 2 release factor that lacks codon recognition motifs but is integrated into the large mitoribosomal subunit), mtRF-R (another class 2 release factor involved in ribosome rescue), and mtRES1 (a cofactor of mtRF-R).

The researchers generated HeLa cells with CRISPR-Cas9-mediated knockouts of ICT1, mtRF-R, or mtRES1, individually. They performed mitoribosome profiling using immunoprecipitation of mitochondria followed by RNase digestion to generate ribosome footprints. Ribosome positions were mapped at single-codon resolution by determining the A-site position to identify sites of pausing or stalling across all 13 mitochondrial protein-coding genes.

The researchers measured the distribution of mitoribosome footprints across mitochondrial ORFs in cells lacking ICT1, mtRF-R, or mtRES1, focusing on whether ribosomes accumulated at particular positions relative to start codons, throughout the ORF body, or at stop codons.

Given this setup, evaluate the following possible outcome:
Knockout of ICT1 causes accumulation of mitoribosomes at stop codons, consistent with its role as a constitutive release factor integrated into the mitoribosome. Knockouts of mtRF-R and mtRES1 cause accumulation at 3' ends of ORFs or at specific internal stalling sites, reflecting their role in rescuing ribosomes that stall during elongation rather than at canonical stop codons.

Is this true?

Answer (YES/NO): NO